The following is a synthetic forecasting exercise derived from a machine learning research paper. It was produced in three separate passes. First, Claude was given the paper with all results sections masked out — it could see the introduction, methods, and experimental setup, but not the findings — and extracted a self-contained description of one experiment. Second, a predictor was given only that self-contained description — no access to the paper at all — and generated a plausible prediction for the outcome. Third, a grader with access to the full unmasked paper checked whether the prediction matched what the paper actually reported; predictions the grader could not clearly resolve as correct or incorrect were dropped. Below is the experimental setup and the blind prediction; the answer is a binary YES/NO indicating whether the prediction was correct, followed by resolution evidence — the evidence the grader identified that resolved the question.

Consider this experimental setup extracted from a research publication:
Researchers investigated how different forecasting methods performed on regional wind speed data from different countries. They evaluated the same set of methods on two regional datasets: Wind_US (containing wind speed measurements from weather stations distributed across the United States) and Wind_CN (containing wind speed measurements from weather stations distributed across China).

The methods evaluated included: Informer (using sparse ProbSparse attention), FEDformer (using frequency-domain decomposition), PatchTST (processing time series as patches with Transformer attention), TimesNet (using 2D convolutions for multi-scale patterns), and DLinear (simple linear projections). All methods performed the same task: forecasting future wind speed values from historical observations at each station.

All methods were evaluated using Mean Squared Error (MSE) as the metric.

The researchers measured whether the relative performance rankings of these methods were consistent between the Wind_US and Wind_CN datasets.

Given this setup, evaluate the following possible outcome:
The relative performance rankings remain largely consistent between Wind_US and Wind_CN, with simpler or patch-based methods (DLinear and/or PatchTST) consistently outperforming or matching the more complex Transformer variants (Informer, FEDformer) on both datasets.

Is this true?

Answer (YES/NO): NO